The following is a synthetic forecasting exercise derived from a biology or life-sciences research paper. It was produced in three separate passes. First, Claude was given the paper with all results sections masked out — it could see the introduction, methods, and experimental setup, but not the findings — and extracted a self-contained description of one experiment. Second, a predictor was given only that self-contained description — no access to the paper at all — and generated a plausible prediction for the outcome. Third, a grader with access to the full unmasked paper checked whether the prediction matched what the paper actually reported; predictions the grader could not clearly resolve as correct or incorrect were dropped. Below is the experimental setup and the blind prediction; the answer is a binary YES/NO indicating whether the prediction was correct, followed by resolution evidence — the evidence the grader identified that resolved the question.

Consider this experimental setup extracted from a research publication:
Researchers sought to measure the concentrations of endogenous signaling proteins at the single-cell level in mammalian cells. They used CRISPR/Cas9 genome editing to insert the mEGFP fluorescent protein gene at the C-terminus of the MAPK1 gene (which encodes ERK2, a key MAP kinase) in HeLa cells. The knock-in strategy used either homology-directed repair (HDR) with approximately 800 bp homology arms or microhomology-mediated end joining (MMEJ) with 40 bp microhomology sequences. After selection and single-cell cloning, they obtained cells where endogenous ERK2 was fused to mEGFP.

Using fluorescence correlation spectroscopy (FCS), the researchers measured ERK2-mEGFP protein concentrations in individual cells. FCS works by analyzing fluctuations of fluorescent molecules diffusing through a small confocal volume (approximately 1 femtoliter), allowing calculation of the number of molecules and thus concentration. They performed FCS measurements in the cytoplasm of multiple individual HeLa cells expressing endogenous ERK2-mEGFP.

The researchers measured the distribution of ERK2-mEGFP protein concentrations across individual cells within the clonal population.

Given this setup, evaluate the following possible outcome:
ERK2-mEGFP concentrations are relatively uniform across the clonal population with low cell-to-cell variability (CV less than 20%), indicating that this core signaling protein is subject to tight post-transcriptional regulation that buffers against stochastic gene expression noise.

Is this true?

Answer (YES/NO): NO